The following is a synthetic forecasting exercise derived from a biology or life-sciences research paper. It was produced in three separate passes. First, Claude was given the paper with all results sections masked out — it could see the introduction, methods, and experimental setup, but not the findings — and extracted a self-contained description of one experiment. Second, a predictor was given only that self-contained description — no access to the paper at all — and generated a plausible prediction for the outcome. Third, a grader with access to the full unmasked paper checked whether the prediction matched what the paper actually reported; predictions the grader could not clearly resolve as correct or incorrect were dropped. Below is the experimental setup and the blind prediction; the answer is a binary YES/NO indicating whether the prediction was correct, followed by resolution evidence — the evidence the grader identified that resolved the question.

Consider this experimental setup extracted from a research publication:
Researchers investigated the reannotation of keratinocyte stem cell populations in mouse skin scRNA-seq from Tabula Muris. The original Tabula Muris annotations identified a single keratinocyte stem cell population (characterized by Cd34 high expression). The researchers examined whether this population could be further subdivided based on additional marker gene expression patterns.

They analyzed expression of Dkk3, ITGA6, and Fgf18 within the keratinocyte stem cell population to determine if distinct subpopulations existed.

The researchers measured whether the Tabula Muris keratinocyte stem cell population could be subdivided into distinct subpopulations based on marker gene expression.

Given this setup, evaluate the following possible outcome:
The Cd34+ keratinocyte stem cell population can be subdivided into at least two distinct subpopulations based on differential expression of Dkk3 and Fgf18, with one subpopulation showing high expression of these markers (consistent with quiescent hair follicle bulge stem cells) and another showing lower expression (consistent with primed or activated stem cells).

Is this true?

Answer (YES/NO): NO